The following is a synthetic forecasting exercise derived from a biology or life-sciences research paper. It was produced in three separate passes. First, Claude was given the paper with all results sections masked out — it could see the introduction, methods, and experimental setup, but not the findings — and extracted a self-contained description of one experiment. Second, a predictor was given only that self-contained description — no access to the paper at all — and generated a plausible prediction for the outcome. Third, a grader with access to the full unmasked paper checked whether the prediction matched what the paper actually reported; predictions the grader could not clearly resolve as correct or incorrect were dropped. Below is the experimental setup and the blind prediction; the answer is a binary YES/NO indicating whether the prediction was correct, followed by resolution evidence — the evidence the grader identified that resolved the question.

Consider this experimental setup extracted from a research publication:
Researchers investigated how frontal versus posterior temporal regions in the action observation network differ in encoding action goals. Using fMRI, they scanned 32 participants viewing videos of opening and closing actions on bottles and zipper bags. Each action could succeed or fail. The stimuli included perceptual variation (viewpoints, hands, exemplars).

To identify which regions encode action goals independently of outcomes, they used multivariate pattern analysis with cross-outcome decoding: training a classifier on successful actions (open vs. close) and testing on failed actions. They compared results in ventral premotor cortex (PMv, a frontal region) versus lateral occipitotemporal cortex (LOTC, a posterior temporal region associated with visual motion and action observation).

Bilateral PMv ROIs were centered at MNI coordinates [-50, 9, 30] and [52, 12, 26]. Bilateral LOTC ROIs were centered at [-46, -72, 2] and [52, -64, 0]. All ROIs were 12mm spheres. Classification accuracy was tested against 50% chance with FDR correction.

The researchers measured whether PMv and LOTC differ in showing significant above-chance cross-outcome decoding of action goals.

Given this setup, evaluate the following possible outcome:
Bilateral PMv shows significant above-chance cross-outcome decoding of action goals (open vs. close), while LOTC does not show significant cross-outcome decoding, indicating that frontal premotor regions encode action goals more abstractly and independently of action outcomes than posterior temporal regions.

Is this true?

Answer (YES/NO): NO